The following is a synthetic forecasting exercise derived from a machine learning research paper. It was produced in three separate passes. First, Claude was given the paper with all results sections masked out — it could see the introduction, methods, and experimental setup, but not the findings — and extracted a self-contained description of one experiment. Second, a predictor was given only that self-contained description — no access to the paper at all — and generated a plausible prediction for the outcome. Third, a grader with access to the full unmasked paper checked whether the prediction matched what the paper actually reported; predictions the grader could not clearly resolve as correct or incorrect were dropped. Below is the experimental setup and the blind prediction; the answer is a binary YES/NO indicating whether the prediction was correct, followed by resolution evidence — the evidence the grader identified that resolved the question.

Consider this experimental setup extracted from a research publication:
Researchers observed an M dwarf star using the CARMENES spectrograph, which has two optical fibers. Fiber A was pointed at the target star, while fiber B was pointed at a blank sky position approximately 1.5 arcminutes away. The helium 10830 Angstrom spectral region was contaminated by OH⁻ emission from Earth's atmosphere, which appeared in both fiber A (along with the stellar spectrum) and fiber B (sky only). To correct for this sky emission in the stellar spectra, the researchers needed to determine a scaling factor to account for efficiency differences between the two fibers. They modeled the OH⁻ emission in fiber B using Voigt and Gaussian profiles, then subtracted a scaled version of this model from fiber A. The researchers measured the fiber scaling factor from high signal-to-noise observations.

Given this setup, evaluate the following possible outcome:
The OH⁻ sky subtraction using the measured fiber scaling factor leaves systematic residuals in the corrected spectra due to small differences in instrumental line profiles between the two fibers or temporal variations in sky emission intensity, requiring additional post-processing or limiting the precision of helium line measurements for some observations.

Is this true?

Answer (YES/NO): NO